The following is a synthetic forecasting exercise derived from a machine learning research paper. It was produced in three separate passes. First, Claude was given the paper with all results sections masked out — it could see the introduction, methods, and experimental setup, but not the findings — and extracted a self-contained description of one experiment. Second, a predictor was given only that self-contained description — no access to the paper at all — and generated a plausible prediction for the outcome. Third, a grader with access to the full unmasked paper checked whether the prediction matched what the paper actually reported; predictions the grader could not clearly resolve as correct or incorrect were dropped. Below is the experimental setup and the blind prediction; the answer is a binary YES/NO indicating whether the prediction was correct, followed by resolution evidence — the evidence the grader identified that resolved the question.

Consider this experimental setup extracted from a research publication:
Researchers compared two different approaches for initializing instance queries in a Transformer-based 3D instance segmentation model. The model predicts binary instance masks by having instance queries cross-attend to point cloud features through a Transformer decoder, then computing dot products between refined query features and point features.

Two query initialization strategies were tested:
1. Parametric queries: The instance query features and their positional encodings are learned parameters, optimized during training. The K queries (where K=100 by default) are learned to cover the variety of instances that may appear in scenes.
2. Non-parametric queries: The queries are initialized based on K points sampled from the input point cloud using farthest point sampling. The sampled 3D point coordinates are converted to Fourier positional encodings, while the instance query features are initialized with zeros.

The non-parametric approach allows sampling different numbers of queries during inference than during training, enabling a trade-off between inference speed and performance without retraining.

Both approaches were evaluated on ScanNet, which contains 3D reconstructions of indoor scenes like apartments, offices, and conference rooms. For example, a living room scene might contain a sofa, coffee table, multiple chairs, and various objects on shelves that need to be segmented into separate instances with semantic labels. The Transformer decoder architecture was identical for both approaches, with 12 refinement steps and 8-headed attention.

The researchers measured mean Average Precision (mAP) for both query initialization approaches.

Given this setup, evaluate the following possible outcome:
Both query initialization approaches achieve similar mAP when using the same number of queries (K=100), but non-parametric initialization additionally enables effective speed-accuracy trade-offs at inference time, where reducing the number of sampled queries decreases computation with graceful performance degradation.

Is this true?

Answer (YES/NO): NO